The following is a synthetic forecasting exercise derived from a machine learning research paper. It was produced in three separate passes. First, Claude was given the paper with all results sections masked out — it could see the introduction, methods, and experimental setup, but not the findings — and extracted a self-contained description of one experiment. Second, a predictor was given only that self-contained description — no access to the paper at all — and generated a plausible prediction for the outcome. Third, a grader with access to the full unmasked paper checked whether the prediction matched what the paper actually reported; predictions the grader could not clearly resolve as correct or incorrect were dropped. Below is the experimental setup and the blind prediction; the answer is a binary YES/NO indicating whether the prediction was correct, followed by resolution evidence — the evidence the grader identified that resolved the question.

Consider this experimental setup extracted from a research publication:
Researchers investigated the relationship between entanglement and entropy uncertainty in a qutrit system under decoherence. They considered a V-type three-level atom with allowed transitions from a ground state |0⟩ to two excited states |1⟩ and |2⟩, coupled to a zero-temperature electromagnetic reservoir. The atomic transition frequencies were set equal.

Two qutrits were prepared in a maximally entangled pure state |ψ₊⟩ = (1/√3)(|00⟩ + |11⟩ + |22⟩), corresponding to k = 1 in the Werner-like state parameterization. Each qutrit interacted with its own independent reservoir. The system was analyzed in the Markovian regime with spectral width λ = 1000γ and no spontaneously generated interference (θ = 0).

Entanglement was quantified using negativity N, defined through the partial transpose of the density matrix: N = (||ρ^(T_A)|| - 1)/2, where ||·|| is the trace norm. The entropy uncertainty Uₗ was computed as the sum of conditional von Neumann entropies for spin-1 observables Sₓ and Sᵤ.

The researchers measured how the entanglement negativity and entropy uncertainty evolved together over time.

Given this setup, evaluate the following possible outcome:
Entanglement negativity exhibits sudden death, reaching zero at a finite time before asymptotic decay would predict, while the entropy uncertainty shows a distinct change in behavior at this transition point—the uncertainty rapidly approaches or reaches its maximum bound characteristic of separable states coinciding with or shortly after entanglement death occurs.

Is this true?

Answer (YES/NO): NO